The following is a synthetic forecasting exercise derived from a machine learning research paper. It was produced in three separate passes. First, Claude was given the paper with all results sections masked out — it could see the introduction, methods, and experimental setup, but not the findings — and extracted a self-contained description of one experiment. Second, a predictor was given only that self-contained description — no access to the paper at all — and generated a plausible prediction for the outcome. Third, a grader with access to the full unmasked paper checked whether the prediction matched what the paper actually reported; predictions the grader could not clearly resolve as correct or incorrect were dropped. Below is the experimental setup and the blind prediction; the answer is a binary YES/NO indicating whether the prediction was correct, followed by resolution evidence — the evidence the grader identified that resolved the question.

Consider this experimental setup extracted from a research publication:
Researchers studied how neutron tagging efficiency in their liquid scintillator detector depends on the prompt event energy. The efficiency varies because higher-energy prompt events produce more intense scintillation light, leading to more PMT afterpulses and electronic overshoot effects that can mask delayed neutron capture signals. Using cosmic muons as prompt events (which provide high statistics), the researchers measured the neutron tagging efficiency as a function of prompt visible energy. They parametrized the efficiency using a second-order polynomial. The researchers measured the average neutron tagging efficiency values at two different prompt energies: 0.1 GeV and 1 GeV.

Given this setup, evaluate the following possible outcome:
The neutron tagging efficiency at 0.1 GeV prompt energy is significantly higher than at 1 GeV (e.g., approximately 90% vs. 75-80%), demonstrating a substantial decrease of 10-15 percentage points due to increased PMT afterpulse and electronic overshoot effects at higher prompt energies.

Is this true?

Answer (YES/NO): NO